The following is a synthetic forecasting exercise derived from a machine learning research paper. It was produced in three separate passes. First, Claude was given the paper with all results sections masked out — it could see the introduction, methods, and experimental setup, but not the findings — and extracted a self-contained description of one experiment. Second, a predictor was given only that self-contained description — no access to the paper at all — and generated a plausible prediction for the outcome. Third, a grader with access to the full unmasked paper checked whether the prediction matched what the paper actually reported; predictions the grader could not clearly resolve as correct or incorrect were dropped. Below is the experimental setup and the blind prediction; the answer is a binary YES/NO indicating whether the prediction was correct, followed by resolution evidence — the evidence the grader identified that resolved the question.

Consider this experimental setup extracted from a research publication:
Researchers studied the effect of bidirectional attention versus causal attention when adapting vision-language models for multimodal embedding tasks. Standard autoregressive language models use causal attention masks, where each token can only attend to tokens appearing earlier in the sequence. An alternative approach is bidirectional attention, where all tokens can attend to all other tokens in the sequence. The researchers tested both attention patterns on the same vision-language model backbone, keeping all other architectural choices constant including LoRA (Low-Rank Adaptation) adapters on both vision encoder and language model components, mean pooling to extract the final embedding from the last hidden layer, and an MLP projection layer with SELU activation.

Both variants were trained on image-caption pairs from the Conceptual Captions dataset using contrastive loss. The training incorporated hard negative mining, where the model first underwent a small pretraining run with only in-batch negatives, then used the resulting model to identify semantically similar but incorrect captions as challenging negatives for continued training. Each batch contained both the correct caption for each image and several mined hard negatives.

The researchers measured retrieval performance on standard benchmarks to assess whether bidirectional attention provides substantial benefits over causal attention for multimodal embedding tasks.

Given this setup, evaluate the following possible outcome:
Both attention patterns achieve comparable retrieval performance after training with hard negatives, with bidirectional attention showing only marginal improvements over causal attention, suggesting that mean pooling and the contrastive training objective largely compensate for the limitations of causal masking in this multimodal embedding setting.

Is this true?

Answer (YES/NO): YES